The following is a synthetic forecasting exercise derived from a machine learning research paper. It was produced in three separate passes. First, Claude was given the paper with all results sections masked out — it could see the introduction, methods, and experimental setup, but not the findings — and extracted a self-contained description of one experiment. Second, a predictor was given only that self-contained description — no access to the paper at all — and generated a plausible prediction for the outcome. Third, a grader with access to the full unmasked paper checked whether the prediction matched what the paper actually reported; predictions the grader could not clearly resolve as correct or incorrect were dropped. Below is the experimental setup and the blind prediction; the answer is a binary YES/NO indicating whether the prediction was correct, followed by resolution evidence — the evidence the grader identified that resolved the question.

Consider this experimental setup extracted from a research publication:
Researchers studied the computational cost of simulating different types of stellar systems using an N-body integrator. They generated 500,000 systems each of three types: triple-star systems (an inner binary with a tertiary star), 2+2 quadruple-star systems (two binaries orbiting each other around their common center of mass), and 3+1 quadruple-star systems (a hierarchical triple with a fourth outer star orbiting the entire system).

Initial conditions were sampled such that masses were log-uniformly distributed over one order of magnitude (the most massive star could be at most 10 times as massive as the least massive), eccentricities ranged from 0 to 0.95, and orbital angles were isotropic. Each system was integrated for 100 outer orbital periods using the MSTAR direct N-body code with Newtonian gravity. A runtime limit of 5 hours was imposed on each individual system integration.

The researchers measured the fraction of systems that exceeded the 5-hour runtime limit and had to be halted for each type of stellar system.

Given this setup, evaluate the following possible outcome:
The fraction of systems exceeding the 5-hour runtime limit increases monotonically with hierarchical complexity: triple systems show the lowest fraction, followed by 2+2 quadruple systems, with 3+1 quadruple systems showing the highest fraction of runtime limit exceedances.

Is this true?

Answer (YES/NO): YES